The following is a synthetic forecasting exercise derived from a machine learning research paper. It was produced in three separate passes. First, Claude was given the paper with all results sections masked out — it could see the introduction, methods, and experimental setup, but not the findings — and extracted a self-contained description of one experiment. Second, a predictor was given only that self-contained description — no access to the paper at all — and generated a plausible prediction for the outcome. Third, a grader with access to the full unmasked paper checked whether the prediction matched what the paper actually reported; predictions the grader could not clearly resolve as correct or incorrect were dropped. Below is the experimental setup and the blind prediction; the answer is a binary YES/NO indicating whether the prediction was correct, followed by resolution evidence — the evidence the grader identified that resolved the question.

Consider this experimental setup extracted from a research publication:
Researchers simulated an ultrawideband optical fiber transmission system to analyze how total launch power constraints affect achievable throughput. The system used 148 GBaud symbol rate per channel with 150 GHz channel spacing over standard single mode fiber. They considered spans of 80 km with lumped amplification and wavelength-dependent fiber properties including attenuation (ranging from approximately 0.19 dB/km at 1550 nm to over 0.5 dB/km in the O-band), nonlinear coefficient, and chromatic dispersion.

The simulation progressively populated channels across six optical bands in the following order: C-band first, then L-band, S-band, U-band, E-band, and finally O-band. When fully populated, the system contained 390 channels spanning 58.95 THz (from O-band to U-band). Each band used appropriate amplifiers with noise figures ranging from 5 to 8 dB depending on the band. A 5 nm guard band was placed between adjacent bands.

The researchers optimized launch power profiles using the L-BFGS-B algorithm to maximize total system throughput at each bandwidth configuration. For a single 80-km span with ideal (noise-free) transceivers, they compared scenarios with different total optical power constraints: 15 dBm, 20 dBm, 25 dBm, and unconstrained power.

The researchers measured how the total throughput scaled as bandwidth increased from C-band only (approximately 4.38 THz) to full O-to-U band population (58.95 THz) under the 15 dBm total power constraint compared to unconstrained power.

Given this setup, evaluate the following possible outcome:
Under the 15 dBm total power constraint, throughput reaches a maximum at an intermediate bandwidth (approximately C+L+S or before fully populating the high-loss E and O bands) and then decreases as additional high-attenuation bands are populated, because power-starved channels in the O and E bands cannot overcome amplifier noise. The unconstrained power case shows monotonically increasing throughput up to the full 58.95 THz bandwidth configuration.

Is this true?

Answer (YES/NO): NO